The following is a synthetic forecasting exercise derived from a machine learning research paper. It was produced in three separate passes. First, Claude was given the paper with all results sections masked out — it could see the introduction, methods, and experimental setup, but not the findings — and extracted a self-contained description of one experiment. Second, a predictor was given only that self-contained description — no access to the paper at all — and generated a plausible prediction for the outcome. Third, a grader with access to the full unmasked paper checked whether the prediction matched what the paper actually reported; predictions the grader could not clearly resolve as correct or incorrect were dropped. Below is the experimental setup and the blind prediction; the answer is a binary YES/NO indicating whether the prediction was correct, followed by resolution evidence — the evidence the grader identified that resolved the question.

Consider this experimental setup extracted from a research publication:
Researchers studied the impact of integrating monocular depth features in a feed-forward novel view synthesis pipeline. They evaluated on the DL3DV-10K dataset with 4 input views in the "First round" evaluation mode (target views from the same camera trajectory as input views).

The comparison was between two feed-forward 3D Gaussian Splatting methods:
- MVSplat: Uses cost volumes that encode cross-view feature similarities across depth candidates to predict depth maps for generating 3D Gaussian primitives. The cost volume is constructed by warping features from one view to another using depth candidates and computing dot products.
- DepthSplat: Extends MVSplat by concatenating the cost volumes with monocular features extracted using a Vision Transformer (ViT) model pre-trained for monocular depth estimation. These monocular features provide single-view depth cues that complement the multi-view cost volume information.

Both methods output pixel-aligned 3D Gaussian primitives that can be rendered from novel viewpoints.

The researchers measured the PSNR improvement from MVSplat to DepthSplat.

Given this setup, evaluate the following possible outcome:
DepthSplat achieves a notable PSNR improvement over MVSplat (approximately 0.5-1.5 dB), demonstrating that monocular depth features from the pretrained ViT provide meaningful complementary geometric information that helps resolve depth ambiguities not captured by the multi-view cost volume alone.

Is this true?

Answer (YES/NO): YES